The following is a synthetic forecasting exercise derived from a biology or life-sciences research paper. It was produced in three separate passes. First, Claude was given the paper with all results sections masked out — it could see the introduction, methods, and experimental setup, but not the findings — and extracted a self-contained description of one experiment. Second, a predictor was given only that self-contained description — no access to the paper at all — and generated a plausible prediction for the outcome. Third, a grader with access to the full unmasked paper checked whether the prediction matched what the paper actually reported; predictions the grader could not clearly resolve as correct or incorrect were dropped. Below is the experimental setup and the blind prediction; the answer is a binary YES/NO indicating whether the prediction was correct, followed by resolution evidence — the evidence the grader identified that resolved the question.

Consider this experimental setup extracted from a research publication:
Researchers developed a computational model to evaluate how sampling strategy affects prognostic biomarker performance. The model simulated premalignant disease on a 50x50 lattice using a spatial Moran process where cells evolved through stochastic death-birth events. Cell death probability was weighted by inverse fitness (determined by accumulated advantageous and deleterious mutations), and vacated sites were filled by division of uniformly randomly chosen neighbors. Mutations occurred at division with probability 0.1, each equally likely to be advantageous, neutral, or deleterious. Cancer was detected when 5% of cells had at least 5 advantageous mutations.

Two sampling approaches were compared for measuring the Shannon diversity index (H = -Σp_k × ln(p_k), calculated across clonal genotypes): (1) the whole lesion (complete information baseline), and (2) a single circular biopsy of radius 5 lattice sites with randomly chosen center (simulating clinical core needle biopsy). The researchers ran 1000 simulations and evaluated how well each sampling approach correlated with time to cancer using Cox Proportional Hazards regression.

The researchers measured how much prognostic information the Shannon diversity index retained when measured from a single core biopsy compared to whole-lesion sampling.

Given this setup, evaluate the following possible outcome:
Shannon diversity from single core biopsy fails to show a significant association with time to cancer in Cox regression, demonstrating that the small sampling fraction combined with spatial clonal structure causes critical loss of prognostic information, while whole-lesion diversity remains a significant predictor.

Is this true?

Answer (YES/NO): NO